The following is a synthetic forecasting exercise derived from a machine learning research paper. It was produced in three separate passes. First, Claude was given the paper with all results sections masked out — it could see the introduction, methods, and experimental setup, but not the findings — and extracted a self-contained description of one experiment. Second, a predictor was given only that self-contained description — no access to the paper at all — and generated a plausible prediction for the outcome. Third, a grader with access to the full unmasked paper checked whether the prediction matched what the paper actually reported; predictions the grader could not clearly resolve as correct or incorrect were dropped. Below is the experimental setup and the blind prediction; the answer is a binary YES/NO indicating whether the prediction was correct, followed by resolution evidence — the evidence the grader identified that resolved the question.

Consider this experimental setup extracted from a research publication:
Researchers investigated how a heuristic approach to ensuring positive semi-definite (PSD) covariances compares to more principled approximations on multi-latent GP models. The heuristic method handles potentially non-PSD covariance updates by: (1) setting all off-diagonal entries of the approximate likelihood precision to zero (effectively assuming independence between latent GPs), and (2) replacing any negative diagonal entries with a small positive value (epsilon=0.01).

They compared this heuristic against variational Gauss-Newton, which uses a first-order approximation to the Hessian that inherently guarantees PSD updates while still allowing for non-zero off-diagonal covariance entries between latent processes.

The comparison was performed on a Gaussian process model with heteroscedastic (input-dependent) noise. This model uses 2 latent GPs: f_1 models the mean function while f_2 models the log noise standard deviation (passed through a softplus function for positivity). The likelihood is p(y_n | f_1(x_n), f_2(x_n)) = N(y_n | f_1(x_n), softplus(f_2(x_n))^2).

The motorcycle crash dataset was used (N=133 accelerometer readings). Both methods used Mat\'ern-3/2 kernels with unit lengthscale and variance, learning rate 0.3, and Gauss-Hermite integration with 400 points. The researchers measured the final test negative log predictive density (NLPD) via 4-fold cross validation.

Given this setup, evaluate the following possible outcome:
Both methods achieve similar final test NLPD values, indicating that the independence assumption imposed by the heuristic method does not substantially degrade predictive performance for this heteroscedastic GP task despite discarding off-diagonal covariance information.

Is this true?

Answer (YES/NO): YES